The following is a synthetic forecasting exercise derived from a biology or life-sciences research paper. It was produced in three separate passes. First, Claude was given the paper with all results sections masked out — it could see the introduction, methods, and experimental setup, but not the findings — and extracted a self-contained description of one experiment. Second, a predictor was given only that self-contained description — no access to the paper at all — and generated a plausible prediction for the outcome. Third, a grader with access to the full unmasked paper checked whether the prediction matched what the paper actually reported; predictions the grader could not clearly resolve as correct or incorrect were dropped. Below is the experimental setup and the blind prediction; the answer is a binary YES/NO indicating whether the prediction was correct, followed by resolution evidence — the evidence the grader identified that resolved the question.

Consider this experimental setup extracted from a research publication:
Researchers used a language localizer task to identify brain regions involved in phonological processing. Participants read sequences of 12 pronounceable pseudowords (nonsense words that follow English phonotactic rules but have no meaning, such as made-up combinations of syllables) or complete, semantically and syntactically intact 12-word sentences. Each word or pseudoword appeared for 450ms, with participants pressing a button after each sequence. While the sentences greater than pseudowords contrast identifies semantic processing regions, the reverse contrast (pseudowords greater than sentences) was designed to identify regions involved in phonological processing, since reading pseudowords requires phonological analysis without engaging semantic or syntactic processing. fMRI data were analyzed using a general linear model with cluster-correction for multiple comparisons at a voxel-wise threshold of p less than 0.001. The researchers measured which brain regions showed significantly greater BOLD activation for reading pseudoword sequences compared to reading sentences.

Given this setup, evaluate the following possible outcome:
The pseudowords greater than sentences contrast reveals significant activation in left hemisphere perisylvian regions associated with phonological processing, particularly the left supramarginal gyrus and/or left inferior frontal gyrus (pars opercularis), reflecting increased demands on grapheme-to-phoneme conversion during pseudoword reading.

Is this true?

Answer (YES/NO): NO